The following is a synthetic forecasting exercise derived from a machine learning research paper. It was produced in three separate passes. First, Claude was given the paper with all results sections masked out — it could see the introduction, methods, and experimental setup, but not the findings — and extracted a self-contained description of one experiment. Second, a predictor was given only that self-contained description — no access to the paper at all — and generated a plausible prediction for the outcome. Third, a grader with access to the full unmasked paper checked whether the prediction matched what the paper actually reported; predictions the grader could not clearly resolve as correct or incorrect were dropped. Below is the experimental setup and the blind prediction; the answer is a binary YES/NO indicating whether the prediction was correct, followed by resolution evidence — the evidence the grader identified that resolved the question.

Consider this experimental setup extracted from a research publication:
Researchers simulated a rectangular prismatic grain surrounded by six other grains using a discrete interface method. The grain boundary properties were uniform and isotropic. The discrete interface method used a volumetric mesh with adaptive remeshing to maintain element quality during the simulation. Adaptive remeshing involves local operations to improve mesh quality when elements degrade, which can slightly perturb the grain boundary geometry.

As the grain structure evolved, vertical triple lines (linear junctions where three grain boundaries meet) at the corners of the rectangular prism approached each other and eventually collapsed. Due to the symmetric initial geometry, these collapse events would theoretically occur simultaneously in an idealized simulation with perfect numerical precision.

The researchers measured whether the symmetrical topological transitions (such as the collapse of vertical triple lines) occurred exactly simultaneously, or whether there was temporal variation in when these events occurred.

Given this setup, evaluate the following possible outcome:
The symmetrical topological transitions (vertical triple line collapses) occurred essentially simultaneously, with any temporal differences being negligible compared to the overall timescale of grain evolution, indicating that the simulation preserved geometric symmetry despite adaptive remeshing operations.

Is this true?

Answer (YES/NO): NO